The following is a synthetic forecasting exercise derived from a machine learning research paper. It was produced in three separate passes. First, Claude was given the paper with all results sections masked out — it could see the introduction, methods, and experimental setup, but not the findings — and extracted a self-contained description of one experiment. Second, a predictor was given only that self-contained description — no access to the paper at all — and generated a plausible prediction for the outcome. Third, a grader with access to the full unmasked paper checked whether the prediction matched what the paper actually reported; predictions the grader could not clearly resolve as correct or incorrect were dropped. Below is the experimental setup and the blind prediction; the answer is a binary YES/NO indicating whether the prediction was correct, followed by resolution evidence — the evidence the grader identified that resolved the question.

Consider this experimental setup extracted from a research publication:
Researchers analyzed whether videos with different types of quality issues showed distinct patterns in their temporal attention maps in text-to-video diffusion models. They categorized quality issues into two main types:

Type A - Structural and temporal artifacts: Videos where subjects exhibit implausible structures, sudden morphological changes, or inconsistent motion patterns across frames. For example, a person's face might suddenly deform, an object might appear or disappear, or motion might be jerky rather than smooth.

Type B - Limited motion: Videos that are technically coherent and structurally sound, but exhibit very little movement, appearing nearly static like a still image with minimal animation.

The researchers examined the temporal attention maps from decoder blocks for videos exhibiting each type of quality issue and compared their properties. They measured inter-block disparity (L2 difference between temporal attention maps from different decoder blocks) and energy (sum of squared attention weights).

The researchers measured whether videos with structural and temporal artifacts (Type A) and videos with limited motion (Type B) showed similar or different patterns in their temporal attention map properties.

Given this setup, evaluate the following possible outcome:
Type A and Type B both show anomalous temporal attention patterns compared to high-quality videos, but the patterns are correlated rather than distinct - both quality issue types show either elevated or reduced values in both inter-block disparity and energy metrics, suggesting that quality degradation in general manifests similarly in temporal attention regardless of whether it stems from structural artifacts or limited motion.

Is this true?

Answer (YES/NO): NO